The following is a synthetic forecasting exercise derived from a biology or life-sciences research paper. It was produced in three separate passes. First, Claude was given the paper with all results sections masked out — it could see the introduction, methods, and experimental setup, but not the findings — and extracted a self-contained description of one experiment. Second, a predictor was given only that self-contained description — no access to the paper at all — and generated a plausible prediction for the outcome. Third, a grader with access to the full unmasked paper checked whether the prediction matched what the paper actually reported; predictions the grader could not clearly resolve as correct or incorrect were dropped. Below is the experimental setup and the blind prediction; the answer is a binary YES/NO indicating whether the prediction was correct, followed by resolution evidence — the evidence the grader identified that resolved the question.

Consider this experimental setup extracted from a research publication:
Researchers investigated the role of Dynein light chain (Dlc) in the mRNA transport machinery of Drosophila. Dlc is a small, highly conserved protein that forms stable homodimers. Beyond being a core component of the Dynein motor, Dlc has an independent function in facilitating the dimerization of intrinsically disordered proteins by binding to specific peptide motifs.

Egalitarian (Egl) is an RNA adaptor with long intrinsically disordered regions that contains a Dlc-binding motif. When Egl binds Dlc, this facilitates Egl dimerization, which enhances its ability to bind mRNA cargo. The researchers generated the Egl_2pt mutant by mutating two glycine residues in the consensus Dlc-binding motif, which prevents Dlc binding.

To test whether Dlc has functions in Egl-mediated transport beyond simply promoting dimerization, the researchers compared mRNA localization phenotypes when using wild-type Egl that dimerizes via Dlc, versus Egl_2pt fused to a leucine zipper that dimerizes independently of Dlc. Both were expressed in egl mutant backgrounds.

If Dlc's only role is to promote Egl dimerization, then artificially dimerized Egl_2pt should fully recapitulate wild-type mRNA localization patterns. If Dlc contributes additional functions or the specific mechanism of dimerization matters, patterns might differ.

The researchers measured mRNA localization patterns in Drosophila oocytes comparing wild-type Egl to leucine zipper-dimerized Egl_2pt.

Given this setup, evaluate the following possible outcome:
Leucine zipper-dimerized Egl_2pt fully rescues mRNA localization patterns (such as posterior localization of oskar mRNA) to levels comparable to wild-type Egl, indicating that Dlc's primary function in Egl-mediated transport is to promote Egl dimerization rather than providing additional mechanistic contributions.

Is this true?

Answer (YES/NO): NO